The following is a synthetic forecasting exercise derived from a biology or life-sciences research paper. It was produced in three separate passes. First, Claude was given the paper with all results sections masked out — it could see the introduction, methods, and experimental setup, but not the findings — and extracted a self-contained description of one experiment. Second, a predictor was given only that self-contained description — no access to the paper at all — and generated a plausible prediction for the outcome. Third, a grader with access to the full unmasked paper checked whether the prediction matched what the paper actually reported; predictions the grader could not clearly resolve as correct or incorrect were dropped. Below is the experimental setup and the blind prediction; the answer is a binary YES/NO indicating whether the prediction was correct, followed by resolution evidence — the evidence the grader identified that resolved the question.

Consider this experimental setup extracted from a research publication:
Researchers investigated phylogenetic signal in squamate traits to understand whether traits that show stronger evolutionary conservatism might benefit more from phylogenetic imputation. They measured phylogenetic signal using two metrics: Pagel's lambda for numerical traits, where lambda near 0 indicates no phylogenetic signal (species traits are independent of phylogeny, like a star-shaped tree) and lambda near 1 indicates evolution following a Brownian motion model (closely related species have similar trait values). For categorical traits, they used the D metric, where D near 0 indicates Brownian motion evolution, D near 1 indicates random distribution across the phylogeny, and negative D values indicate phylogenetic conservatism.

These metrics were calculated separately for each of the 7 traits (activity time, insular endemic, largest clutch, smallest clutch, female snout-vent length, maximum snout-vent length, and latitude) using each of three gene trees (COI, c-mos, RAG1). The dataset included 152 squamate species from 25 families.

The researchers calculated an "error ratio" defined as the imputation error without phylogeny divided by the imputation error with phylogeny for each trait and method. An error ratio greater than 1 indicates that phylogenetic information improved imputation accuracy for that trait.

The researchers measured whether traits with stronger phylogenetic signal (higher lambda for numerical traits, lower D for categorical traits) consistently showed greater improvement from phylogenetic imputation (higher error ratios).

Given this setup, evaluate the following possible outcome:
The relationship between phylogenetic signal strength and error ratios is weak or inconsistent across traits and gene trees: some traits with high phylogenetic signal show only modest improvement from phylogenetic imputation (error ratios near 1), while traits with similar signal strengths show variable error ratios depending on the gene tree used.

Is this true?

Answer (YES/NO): NO